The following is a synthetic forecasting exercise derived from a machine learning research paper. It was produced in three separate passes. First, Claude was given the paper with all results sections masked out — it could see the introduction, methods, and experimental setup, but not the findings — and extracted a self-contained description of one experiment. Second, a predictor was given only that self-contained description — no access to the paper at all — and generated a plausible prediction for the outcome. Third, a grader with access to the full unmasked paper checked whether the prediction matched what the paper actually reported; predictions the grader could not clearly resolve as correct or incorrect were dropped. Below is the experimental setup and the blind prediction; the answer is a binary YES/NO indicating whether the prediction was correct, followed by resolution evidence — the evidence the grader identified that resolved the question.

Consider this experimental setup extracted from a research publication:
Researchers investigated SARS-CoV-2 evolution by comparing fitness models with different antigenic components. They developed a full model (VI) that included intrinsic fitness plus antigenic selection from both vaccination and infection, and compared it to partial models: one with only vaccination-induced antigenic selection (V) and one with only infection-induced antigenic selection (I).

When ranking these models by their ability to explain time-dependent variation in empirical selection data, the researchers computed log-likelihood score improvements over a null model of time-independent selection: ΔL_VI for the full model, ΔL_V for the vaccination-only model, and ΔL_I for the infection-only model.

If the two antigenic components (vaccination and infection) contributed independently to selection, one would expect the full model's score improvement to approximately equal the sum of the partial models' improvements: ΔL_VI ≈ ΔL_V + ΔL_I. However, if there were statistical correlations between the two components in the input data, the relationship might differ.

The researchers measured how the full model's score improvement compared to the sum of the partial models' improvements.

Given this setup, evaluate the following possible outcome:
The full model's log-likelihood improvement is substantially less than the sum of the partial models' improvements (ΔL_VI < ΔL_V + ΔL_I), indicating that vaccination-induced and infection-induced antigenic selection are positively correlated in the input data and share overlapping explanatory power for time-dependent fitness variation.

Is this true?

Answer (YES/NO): NO